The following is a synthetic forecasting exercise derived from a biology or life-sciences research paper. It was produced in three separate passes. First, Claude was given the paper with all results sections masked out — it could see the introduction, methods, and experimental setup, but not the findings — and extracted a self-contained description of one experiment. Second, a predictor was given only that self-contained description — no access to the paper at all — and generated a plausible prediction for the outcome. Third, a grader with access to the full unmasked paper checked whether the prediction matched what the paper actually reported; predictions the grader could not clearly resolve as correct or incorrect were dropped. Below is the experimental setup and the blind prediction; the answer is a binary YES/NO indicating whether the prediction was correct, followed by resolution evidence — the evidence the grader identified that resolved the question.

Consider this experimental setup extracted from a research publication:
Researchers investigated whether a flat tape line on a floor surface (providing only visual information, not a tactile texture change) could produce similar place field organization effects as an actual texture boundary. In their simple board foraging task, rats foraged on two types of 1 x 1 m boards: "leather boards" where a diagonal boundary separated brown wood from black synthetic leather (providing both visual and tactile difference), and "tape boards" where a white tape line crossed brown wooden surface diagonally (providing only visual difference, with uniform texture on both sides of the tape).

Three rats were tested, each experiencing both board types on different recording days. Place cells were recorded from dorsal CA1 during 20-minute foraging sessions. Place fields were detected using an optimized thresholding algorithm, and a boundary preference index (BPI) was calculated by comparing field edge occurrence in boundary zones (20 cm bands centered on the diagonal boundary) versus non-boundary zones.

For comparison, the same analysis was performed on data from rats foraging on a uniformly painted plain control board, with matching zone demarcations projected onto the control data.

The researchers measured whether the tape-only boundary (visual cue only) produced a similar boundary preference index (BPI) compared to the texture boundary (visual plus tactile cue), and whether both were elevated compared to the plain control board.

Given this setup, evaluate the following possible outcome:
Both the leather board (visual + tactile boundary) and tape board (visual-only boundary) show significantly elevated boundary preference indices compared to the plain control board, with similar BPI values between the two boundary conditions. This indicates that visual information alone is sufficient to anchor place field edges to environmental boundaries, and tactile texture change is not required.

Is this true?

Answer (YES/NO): NO